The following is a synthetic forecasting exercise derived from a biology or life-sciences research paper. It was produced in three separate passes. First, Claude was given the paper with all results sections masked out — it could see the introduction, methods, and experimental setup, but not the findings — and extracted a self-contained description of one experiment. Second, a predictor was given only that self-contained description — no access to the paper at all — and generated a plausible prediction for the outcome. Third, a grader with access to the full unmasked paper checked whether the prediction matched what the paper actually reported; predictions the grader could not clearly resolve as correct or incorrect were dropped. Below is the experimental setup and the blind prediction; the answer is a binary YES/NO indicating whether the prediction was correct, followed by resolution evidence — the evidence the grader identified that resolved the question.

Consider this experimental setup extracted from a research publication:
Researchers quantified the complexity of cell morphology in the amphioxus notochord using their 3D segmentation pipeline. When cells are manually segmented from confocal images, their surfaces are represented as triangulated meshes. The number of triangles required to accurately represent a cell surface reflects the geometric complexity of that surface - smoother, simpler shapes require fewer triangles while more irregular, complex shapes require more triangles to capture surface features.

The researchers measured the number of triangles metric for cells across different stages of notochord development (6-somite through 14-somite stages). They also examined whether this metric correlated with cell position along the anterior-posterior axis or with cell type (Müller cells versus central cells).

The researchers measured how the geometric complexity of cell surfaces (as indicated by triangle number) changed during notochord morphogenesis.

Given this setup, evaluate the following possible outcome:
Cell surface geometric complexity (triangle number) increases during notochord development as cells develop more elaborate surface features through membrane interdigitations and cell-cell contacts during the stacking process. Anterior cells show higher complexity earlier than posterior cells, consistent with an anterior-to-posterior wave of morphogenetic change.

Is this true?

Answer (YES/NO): NO